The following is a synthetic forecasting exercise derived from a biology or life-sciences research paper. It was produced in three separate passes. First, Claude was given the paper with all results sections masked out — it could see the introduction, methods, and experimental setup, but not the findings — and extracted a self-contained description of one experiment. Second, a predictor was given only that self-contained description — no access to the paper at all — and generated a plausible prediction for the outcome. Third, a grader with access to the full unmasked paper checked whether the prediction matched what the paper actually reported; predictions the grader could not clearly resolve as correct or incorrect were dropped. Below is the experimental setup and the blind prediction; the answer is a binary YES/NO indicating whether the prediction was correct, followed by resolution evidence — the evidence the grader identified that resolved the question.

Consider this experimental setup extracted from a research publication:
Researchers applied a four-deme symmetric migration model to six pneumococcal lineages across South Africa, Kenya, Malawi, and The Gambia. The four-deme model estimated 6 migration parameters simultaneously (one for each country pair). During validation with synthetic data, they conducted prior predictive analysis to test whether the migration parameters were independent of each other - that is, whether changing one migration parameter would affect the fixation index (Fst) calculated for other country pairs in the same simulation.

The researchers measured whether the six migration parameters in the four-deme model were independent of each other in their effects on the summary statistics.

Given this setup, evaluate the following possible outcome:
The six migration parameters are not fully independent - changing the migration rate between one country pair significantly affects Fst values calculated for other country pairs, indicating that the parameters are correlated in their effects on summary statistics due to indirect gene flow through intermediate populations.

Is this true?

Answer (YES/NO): YES